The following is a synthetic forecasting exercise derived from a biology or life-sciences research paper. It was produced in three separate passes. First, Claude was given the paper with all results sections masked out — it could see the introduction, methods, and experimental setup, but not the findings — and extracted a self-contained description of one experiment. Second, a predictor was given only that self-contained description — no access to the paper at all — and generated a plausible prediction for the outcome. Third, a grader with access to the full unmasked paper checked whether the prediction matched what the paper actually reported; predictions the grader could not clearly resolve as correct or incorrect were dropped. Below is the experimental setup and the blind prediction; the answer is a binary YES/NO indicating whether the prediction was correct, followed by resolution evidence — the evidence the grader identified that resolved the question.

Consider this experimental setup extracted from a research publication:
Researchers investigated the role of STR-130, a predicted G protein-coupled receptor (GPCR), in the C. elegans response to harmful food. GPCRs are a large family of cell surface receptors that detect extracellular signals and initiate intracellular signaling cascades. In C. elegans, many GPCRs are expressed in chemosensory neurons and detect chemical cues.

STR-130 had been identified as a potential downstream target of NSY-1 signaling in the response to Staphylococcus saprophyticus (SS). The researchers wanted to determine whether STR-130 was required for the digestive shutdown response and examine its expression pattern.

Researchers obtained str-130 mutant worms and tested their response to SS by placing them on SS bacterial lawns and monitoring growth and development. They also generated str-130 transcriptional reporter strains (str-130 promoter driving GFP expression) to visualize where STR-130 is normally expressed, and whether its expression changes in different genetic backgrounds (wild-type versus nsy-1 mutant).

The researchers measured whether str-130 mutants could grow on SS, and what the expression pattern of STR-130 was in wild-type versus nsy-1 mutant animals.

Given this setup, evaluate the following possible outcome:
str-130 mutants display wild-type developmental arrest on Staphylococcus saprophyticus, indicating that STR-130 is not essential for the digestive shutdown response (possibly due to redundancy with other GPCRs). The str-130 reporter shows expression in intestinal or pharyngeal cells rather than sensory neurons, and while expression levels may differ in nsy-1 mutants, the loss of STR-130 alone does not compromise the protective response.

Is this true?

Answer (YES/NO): NO